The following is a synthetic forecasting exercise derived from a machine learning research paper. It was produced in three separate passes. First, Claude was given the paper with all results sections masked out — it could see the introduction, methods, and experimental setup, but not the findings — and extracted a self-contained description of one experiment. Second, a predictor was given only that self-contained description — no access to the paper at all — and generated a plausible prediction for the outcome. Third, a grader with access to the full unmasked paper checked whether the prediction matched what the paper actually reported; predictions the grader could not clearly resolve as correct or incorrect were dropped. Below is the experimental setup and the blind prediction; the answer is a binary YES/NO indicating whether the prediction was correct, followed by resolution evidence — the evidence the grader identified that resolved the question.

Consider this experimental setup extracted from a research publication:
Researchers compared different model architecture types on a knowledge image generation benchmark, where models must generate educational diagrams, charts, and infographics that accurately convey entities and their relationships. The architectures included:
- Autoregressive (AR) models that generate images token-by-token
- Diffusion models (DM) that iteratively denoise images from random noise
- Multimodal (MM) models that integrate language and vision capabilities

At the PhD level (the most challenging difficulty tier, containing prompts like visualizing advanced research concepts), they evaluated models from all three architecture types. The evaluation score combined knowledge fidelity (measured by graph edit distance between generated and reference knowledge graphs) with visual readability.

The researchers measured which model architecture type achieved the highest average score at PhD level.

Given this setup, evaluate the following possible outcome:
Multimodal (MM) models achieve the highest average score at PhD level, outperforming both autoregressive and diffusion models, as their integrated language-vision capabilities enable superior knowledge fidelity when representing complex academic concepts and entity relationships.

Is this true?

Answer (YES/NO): YES